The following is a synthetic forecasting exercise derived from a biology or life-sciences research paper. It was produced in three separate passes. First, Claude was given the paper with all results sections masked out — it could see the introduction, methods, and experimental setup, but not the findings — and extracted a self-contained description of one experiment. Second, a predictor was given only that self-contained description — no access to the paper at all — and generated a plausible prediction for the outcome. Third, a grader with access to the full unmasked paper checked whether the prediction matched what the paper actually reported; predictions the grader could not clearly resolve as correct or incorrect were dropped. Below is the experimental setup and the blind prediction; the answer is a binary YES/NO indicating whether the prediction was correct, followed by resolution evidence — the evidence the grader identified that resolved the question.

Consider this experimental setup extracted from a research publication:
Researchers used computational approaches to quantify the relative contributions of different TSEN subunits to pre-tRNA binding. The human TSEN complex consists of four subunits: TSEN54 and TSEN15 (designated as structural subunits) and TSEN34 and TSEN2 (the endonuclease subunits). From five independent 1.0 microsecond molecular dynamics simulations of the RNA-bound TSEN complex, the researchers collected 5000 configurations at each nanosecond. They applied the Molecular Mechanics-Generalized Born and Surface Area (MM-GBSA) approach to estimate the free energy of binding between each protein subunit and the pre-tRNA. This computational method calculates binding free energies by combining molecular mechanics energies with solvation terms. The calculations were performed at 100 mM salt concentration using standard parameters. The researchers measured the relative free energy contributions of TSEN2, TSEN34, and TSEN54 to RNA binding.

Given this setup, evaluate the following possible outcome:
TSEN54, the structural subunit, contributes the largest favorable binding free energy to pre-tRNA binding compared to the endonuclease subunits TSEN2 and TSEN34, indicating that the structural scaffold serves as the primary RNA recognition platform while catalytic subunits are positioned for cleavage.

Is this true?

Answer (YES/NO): YES